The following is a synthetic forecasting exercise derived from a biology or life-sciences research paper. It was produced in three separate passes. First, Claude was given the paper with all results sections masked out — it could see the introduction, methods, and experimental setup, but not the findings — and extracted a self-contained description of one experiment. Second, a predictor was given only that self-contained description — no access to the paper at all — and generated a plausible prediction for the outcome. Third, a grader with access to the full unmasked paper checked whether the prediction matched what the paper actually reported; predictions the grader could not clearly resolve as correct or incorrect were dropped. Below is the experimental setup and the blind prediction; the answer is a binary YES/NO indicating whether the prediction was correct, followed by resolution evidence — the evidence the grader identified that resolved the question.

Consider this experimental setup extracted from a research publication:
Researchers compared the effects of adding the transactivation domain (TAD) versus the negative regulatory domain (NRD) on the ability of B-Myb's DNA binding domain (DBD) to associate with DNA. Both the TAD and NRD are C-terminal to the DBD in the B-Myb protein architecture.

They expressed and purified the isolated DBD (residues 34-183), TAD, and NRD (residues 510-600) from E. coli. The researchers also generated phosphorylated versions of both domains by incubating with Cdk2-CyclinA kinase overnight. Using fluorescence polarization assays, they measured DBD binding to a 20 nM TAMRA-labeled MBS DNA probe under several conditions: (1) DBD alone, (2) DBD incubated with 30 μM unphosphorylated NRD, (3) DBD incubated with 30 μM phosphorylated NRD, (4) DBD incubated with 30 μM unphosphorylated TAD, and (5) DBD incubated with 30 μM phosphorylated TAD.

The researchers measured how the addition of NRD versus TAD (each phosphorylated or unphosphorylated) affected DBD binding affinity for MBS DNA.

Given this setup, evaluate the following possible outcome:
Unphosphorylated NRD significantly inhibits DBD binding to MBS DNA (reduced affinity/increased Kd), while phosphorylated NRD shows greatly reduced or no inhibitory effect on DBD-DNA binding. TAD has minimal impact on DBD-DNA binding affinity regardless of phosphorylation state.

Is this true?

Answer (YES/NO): YES